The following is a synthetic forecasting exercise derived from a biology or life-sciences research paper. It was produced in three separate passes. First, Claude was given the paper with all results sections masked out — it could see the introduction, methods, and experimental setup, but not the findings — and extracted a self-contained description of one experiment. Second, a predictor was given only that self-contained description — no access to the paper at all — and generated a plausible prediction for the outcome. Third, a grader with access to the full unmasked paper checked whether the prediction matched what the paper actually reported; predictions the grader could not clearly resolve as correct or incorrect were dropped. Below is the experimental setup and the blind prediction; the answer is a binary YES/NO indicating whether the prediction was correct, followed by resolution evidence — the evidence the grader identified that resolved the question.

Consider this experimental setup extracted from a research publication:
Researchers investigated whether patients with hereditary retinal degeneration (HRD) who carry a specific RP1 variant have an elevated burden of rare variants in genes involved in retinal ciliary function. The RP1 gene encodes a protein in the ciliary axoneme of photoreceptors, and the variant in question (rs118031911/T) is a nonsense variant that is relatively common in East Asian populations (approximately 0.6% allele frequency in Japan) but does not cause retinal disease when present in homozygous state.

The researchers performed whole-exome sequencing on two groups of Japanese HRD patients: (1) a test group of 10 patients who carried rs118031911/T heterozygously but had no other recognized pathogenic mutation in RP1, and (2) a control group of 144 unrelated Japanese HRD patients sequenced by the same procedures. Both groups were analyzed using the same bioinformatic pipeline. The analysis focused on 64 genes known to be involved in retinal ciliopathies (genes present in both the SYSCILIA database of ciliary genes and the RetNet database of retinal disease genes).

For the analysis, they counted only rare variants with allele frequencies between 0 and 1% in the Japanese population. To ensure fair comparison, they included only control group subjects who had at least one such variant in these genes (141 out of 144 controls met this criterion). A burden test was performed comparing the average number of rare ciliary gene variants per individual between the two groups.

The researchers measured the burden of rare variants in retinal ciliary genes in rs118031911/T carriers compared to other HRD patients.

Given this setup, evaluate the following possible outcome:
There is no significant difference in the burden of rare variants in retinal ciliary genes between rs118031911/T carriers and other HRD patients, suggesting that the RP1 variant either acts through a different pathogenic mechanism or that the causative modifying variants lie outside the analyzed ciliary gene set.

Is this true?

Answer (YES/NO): NO